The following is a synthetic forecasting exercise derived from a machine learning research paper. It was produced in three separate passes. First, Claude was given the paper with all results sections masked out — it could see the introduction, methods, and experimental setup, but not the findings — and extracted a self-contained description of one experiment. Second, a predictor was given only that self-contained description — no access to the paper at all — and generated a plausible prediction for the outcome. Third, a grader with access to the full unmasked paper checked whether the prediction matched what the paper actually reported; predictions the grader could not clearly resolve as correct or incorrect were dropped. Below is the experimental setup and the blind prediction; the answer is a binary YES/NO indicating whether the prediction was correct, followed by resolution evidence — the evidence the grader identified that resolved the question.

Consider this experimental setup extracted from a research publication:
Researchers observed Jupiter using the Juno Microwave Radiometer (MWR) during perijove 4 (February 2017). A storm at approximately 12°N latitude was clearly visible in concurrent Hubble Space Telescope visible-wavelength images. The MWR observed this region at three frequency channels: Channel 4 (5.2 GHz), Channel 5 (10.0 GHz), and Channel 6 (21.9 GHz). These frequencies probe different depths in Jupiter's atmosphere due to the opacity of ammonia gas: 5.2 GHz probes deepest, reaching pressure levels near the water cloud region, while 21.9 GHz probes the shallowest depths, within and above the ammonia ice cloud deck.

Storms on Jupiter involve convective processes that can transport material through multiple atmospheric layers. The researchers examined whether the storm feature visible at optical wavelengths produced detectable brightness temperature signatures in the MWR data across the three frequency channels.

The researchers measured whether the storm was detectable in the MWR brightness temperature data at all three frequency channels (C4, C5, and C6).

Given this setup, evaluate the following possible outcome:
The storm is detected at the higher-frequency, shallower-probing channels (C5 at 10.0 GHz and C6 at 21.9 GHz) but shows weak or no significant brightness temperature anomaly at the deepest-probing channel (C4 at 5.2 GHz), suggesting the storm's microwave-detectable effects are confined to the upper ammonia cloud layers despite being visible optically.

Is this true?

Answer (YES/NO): NO